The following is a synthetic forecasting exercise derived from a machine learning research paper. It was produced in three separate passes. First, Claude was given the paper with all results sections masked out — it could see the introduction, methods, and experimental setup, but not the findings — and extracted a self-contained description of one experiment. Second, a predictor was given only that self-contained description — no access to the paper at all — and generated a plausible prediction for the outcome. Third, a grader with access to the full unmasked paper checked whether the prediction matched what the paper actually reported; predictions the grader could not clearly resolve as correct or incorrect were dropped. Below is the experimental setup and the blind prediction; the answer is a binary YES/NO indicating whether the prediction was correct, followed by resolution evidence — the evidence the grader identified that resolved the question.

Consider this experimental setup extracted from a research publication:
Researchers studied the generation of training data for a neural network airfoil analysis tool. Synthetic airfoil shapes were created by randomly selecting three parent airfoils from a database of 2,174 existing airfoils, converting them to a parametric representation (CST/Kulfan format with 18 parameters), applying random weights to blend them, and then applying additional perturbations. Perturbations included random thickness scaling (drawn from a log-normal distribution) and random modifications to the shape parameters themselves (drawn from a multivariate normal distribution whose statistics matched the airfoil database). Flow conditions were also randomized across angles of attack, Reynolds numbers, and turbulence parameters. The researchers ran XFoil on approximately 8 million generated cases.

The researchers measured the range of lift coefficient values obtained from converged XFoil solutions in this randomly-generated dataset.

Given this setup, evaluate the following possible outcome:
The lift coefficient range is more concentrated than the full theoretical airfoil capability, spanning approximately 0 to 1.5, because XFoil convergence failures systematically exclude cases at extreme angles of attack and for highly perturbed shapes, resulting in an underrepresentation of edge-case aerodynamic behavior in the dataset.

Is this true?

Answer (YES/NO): NO